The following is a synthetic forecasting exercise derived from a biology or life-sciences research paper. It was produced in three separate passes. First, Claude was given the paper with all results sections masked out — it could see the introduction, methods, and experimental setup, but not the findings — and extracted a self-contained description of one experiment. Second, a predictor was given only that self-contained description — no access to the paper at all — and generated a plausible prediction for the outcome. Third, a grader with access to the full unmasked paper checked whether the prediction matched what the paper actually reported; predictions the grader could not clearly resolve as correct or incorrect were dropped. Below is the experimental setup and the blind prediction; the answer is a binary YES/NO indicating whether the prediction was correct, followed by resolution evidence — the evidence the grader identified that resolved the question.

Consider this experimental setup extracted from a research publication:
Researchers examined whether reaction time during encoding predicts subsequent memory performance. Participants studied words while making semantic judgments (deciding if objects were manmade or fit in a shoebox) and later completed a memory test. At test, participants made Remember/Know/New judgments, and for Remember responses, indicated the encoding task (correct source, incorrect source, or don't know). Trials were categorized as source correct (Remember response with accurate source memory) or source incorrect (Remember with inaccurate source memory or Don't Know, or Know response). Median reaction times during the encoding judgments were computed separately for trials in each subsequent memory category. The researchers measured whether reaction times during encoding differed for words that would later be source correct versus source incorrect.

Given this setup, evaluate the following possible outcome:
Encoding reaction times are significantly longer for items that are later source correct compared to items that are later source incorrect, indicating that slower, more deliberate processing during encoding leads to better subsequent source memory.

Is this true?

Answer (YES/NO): YES